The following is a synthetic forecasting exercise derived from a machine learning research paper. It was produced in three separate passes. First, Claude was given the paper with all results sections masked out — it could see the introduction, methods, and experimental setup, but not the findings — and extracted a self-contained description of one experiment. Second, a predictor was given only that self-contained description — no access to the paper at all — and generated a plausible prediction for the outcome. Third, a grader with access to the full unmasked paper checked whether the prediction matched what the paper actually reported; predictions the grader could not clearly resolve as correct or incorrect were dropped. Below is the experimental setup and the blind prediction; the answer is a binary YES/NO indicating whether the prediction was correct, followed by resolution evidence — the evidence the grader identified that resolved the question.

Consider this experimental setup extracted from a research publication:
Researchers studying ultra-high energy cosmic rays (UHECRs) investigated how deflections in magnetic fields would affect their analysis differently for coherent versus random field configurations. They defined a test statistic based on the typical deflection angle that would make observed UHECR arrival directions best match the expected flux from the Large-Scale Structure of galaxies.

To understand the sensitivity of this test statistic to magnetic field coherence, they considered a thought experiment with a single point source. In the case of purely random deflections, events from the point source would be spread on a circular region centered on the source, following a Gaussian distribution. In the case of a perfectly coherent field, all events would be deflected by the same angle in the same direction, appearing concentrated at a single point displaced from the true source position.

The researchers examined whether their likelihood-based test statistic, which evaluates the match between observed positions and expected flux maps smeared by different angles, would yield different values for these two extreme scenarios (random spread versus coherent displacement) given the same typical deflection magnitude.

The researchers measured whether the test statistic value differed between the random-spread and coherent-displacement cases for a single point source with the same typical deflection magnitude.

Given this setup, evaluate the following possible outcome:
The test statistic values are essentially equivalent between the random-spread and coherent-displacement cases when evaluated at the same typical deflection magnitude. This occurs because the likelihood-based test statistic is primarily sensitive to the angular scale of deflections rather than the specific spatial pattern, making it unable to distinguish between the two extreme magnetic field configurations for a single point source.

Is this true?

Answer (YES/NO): YES